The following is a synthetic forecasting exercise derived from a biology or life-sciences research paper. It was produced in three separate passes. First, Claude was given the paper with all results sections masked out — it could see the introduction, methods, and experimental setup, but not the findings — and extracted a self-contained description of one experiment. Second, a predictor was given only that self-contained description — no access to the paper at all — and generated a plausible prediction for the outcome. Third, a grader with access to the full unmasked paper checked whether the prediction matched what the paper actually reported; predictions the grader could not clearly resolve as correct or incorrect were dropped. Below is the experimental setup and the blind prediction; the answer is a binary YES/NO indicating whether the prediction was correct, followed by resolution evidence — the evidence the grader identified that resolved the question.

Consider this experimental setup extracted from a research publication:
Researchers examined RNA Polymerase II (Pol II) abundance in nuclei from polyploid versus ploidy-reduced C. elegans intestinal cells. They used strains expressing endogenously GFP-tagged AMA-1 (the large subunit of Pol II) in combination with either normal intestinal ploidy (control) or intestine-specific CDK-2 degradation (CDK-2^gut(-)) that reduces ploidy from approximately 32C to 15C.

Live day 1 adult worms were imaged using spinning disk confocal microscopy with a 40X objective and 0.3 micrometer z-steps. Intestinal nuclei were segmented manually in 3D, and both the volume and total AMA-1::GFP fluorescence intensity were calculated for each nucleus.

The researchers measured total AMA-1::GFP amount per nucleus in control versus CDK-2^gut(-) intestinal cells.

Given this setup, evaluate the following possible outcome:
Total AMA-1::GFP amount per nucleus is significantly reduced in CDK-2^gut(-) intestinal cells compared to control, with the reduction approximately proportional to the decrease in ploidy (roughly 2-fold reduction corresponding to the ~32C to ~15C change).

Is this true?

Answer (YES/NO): NO